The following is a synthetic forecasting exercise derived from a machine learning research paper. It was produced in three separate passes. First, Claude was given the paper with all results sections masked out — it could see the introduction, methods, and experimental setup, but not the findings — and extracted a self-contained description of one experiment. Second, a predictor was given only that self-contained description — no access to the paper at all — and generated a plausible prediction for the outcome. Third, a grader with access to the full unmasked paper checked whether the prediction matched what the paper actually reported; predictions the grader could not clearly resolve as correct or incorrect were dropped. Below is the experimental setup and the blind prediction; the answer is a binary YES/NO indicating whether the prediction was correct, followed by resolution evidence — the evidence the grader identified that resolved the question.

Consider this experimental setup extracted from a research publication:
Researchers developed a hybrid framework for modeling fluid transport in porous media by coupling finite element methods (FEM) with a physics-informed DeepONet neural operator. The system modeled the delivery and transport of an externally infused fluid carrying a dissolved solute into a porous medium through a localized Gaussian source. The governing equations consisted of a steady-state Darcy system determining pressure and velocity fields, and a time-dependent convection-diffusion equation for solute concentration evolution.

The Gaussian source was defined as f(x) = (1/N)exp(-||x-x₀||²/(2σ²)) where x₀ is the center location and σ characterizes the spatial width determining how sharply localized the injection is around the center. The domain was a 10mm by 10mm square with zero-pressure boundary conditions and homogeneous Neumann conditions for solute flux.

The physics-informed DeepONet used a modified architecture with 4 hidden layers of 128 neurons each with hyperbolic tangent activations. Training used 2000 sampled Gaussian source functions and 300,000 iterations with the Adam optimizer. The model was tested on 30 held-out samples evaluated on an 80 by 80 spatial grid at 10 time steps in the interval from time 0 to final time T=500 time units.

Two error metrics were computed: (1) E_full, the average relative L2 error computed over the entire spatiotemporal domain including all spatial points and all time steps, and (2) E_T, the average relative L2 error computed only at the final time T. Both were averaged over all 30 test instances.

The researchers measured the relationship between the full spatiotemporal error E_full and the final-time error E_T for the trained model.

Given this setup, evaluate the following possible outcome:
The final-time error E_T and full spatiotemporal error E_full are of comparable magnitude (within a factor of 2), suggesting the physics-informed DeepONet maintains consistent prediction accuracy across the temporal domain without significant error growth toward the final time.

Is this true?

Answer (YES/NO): NO